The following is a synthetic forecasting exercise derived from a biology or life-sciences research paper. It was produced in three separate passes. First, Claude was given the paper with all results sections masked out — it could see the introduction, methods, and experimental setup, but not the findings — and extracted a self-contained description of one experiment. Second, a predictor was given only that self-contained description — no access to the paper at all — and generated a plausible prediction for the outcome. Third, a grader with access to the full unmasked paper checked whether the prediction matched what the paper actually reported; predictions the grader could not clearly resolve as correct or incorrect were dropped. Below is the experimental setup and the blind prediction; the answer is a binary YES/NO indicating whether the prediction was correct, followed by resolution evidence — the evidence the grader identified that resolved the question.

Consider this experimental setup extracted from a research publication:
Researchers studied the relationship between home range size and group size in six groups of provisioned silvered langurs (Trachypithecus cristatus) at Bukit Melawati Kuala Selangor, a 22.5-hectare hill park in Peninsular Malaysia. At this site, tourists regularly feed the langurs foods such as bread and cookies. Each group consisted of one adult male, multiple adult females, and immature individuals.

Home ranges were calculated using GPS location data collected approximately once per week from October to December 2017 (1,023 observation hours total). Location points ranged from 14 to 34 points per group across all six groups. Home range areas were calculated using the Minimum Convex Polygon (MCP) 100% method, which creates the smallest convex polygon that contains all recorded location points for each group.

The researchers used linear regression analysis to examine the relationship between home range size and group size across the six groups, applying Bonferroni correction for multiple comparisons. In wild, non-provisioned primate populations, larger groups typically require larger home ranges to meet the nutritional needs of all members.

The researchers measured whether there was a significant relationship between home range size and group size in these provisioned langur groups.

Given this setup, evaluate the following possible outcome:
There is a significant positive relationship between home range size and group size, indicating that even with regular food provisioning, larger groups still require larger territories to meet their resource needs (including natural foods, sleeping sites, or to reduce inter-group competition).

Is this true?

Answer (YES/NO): YES